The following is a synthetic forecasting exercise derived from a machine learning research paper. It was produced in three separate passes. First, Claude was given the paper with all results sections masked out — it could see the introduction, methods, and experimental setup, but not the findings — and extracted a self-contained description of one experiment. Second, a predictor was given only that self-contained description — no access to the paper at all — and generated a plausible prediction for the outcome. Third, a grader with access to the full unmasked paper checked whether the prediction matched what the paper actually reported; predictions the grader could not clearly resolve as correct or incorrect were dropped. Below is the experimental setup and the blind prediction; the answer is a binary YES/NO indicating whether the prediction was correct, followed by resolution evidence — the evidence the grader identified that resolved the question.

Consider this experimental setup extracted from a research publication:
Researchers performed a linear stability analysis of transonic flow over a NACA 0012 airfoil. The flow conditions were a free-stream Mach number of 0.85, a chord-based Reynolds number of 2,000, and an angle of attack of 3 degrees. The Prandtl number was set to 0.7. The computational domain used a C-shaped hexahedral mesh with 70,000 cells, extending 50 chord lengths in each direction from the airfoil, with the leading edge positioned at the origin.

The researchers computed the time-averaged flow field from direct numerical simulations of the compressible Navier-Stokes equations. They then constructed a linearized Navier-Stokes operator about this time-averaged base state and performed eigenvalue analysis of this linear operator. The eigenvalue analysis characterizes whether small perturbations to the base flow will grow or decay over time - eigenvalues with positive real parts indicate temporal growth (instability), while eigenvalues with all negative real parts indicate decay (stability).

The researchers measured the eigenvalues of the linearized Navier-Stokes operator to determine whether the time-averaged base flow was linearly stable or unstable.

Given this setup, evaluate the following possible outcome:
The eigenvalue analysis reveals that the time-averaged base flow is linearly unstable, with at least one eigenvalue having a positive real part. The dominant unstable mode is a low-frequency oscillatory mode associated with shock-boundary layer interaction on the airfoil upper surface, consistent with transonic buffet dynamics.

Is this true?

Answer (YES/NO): NO